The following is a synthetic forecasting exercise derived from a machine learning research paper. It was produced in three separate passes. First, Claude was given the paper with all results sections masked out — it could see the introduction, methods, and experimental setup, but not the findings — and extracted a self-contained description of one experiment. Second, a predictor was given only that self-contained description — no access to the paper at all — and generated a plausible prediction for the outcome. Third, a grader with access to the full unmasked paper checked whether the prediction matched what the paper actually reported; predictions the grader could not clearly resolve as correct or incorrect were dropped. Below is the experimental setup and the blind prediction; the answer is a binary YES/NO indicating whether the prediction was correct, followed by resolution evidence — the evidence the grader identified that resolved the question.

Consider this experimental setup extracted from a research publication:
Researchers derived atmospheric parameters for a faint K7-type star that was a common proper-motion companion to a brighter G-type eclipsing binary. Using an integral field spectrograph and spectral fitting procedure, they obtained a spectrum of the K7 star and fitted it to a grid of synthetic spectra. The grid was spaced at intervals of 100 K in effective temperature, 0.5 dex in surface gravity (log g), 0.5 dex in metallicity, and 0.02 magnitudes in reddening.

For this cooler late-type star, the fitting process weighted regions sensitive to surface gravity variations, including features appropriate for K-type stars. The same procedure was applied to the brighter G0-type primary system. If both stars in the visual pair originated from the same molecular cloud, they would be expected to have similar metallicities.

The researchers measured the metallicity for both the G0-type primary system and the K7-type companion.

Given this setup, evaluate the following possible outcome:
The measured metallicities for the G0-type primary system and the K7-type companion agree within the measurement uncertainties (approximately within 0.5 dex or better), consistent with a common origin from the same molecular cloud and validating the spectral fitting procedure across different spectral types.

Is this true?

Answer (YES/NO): YES